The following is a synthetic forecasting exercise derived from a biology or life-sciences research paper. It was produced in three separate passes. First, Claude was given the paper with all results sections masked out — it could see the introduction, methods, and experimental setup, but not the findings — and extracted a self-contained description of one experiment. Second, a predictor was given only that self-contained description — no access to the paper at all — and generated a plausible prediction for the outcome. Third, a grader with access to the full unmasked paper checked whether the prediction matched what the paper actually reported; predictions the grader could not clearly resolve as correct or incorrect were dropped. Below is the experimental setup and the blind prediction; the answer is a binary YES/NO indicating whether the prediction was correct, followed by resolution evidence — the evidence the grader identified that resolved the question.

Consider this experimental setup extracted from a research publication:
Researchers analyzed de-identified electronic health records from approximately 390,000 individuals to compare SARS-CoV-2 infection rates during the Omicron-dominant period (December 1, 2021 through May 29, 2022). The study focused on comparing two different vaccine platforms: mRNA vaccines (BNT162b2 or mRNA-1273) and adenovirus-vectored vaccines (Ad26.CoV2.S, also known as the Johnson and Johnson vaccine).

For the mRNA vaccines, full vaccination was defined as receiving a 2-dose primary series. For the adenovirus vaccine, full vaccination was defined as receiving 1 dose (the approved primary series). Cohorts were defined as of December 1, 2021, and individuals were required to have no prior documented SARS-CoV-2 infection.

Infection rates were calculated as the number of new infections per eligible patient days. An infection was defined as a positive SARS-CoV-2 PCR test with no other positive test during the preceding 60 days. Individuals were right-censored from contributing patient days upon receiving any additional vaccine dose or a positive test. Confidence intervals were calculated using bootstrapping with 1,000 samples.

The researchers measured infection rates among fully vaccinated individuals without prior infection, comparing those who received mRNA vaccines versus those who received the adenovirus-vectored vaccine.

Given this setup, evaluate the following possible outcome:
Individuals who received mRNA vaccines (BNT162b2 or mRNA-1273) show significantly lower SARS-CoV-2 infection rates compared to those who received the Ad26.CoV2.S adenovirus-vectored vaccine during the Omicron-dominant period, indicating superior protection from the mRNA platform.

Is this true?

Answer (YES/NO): NO